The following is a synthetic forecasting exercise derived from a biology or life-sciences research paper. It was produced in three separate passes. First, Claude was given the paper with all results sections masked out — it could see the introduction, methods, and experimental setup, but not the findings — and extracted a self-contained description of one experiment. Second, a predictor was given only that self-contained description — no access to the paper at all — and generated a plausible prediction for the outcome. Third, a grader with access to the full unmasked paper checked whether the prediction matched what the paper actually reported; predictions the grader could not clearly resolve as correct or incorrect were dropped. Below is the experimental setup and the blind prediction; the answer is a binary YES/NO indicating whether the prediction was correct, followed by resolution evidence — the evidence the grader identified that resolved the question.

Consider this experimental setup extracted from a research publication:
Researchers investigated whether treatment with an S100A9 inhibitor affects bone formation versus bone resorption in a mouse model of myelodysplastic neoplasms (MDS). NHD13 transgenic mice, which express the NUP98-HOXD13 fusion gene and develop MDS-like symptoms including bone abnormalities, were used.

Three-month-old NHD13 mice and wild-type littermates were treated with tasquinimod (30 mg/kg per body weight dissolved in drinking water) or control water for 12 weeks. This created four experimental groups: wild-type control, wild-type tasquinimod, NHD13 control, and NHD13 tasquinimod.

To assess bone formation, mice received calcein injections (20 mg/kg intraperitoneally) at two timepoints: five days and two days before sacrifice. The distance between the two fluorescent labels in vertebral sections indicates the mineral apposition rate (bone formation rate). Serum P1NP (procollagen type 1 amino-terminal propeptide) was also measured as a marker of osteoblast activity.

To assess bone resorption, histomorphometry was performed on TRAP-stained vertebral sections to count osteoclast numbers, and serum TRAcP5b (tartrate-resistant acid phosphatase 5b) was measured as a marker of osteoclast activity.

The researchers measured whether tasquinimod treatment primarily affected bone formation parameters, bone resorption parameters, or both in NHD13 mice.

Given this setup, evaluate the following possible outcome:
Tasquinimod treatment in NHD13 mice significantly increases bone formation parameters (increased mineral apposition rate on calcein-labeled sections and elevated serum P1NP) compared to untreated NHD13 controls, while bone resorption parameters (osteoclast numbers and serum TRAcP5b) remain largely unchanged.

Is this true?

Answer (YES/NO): NO